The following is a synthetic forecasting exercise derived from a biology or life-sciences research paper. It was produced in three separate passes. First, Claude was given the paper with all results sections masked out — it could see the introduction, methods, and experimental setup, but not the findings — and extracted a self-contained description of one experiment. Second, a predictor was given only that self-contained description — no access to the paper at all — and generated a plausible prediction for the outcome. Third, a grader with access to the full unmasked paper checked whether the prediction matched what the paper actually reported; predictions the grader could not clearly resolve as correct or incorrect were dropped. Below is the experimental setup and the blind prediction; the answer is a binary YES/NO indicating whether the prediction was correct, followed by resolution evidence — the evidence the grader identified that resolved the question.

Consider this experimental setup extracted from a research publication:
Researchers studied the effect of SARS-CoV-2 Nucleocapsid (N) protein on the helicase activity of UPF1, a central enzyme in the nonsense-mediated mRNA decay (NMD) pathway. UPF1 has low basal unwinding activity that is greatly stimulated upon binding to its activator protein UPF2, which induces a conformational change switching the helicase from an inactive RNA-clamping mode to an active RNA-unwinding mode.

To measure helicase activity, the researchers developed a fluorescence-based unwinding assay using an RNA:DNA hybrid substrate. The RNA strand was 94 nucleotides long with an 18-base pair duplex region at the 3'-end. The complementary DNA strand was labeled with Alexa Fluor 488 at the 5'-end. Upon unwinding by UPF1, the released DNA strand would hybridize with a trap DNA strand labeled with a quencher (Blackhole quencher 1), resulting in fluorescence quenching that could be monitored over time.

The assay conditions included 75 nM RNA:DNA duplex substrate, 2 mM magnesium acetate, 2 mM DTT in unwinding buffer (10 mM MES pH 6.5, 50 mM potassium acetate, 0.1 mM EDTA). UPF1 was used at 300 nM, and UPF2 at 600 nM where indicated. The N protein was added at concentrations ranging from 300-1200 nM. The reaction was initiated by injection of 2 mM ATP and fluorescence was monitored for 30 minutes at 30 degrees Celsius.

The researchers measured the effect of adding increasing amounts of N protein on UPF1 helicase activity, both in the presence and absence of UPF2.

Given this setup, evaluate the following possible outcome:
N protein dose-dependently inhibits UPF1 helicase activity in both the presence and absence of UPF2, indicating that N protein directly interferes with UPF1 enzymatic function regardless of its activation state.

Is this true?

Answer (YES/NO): NO